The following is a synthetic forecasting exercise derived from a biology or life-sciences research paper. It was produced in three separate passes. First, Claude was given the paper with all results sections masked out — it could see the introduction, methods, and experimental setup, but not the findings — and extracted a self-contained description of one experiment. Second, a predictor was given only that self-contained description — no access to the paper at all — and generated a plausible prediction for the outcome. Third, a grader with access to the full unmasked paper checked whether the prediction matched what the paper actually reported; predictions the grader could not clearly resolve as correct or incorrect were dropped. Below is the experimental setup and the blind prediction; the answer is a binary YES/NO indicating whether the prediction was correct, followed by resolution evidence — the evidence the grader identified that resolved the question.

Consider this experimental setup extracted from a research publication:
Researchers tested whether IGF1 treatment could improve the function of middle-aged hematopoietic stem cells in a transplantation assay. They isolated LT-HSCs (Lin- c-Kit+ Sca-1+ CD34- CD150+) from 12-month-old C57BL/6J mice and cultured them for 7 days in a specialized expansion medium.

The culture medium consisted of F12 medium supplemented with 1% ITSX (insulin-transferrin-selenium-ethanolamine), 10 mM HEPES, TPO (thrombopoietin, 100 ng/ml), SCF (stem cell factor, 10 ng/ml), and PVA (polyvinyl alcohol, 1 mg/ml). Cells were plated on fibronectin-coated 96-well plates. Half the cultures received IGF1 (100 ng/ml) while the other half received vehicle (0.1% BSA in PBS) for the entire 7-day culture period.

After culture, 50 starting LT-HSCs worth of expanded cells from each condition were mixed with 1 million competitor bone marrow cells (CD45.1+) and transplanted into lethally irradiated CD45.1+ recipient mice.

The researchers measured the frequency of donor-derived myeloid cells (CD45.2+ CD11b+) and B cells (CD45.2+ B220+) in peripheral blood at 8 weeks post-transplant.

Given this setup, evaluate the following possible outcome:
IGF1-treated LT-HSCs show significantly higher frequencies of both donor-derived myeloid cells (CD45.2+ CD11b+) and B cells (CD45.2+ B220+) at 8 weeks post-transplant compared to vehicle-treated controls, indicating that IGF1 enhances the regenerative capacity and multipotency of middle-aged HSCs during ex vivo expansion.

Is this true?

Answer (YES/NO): NO